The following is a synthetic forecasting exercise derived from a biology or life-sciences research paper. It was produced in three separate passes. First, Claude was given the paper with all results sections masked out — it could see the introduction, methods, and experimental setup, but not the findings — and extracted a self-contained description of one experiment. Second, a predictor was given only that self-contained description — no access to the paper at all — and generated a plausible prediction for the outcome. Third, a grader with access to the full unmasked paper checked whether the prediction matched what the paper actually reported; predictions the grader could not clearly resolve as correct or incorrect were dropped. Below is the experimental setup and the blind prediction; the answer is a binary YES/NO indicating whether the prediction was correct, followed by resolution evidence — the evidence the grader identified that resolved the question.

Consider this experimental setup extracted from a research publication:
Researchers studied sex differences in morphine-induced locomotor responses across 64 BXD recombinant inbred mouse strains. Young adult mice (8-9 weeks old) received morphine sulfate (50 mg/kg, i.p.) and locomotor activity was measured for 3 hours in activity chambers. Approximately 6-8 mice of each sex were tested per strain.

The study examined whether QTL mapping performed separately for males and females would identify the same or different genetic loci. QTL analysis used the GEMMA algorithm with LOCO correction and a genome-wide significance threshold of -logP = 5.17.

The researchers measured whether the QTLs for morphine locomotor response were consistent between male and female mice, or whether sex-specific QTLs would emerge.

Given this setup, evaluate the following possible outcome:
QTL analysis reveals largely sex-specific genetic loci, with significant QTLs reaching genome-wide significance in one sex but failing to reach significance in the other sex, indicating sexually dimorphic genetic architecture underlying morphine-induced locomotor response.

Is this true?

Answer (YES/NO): NO